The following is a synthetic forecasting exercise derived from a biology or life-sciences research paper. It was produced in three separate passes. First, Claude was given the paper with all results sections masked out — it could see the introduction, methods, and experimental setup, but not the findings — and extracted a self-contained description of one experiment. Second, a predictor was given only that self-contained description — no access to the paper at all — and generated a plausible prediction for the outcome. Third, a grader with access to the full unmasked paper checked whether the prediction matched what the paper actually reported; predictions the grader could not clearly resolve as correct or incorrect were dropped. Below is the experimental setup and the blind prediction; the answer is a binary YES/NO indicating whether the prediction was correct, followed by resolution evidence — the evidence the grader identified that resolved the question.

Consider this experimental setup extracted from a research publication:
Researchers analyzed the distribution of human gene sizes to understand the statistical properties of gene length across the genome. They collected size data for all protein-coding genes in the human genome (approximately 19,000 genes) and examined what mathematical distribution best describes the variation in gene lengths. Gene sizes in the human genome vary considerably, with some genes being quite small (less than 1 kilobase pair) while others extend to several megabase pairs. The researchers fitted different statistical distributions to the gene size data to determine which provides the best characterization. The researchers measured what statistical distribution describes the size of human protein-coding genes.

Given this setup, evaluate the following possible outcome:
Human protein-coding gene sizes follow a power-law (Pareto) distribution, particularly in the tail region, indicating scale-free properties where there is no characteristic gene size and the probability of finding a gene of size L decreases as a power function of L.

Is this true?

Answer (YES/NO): NO